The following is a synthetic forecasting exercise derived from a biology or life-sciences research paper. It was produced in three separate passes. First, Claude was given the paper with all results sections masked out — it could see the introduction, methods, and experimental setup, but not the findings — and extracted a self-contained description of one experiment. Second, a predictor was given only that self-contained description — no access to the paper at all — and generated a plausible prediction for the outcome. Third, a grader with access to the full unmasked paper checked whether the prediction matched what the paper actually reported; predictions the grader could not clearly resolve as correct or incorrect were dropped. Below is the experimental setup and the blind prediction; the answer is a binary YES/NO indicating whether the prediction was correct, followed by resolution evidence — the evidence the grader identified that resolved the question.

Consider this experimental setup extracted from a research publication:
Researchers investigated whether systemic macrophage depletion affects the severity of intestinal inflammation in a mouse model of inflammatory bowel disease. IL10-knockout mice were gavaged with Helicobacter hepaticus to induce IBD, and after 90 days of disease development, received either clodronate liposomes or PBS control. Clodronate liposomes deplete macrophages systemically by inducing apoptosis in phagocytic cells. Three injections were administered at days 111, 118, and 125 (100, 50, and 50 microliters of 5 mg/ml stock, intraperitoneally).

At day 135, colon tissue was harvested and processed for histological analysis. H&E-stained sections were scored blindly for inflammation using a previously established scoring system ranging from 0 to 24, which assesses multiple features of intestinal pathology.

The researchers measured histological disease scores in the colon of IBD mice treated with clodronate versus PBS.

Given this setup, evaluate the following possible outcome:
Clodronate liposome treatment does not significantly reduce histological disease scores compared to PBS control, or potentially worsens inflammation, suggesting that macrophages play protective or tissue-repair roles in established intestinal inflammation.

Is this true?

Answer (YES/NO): YES